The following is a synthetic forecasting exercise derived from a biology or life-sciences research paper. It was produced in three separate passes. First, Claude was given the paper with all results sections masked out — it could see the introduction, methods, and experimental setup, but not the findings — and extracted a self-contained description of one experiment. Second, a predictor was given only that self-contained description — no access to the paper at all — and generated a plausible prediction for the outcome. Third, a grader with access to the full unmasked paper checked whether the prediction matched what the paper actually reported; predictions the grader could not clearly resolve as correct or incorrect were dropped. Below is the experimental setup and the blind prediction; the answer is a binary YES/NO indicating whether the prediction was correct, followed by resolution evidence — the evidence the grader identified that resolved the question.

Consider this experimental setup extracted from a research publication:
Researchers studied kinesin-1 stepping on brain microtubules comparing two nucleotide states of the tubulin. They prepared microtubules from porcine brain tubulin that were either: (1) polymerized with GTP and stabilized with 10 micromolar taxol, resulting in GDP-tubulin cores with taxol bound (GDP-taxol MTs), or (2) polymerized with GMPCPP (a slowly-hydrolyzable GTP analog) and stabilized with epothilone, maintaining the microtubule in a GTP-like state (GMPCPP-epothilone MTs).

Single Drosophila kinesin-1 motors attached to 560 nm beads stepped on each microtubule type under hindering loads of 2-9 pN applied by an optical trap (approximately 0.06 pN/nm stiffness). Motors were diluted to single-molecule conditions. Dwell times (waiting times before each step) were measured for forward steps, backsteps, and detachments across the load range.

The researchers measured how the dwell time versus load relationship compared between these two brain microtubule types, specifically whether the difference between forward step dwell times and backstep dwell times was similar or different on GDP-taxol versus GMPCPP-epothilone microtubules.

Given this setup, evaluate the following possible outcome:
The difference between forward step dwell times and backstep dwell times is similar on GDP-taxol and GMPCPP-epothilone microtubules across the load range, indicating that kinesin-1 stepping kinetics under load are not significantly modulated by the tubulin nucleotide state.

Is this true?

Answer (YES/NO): NO